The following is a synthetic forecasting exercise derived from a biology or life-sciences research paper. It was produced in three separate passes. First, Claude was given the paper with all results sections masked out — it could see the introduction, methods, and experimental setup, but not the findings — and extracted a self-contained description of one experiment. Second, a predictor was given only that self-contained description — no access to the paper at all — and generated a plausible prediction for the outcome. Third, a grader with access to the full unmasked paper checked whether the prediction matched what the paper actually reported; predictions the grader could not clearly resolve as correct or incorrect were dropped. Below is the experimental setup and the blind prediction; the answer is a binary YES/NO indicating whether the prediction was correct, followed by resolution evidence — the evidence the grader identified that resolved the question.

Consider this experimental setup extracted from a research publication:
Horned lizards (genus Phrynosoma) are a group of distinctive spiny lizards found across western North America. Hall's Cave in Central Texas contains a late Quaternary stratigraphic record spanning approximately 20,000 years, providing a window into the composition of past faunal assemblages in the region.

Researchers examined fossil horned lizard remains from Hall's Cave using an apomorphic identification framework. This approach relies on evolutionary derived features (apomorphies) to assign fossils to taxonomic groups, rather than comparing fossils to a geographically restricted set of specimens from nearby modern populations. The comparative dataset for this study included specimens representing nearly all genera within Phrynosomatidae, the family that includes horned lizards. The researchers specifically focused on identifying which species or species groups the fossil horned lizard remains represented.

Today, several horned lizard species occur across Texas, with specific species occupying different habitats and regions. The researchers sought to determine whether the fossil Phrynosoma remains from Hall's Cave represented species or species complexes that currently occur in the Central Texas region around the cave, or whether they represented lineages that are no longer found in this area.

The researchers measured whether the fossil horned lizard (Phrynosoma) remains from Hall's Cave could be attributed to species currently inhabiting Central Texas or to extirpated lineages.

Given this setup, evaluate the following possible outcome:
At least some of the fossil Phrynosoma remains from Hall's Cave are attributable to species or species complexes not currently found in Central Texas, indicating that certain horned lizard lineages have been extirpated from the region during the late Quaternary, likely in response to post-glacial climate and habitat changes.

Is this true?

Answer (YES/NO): YES